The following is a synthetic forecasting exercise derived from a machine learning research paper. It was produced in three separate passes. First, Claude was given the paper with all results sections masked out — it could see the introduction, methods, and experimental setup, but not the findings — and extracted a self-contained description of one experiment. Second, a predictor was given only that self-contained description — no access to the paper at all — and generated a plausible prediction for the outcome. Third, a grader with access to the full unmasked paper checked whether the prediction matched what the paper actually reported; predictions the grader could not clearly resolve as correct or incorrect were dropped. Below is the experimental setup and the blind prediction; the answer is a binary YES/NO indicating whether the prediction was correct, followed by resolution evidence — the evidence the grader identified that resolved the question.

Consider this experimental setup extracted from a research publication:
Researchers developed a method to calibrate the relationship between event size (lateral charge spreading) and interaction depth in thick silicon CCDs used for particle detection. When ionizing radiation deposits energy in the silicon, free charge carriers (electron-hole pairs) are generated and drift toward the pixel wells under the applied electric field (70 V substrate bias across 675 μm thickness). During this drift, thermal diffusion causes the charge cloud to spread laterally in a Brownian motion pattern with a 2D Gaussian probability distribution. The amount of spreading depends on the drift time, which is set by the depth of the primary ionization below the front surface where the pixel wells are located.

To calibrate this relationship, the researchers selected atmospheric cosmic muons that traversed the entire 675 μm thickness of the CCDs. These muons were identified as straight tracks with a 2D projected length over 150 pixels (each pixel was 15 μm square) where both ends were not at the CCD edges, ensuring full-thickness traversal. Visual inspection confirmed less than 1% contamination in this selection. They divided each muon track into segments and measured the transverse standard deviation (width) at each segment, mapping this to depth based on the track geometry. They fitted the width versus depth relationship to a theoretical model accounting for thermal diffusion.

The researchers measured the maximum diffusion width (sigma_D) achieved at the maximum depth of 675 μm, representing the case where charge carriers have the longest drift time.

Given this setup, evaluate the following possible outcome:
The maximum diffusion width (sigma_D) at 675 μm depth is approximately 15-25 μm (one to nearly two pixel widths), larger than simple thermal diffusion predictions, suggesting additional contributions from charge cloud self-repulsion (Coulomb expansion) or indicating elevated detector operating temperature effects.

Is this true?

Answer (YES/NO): YES